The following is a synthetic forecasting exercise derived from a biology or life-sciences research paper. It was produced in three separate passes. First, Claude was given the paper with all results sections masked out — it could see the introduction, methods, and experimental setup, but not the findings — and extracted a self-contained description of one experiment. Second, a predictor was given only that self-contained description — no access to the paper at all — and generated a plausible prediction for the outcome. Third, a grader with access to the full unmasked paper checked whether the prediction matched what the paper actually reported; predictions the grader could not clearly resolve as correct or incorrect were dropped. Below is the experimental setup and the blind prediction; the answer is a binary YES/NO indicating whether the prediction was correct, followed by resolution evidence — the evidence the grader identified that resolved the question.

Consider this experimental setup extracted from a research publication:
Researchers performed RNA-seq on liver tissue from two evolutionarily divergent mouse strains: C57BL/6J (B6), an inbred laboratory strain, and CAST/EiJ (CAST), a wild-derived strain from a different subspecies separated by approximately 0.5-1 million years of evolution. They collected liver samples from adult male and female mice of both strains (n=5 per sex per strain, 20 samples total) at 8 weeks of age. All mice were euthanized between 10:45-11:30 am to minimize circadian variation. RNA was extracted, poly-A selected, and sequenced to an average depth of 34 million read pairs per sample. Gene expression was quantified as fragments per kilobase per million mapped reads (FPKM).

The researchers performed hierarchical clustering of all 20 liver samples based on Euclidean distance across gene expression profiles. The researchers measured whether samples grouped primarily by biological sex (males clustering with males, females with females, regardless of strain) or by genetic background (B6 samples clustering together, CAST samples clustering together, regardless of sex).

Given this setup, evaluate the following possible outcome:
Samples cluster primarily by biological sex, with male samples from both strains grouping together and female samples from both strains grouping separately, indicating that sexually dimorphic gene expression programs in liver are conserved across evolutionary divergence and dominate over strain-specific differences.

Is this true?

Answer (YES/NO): YES